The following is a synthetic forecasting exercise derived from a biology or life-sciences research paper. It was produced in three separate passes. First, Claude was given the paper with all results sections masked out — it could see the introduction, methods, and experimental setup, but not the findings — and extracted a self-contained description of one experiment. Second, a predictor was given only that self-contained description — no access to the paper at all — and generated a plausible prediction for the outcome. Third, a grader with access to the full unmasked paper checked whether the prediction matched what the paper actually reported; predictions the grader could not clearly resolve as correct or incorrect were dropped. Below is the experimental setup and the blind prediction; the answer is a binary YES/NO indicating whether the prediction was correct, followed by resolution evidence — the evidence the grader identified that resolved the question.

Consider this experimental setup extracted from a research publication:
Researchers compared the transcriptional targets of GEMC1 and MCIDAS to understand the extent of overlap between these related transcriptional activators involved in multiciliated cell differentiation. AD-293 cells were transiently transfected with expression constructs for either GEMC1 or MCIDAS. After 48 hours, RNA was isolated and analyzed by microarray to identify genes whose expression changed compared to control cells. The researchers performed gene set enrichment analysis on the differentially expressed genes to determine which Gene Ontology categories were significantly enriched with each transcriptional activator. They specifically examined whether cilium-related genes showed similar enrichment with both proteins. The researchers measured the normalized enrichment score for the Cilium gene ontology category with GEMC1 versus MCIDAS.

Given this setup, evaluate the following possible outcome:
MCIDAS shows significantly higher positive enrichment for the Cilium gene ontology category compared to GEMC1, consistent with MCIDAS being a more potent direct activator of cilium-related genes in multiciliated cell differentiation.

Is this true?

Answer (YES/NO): YES